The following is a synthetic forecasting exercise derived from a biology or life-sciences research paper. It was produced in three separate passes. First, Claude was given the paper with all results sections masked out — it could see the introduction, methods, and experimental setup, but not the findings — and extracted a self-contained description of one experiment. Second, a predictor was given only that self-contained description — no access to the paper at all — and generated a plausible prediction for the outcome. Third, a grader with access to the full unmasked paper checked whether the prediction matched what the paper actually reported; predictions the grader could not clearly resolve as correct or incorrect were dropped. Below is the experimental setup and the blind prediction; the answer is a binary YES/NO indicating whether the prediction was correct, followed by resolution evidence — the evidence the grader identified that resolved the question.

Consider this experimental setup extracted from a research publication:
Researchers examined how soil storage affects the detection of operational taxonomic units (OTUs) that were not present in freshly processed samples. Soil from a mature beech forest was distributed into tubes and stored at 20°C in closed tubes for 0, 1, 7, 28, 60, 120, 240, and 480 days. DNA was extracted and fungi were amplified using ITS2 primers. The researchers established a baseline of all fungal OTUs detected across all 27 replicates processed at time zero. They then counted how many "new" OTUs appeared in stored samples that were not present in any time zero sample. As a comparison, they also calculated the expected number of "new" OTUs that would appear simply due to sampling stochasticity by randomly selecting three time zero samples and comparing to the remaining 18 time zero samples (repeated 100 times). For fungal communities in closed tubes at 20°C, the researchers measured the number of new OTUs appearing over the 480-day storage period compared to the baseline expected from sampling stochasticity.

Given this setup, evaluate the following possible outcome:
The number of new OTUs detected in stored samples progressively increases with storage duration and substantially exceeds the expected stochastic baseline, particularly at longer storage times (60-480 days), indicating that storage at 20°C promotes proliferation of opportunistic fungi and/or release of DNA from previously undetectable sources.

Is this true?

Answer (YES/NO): NO